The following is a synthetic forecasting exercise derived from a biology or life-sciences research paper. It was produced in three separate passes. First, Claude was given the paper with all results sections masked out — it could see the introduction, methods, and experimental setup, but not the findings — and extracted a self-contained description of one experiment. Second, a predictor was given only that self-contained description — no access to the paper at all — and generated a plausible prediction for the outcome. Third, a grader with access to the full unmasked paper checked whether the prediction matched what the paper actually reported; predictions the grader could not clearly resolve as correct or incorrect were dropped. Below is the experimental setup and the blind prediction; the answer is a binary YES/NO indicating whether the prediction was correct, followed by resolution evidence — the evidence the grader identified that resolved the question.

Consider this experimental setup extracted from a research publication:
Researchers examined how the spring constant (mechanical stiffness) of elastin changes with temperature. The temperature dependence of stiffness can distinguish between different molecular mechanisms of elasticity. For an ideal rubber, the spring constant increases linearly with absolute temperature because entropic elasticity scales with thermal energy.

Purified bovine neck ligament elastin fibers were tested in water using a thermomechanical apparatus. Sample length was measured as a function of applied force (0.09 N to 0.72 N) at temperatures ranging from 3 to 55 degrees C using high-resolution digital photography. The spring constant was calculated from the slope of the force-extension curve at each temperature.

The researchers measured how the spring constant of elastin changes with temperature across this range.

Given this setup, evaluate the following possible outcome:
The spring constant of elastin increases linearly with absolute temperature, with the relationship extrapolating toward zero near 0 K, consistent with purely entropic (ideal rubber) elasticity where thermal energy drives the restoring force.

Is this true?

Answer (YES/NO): NO